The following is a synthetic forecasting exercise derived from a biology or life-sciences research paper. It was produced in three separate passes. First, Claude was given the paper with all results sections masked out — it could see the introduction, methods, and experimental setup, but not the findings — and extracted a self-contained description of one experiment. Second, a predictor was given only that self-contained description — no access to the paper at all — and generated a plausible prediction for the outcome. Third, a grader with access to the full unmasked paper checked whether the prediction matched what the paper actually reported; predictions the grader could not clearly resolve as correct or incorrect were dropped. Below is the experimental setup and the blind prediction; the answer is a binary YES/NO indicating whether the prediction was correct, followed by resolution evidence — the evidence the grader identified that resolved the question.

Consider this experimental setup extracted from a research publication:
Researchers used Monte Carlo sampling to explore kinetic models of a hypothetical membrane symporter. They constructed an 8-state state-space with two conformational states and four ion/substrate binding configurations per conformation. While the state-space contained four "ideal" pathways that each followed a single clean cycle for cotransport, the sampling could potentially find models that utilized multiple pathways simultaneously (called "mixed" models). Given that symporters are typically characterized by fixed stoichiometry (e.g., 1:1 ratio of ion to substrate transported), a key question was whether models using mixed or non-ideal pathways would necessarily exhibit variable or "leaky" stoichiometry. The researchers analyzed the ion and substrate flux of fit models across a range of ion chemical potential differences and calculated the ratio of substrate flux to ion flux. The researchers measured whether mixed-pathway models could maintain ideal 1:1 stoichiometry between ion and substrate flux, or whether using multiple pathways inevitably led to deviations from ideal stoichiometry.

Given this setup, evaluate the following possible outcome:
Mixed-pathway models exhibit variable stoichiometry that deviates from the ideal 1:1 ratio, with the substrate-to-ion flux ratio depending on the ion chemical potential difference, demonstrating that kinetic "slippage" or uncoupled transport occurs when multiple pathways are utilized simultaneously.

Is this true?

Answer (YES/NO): NO